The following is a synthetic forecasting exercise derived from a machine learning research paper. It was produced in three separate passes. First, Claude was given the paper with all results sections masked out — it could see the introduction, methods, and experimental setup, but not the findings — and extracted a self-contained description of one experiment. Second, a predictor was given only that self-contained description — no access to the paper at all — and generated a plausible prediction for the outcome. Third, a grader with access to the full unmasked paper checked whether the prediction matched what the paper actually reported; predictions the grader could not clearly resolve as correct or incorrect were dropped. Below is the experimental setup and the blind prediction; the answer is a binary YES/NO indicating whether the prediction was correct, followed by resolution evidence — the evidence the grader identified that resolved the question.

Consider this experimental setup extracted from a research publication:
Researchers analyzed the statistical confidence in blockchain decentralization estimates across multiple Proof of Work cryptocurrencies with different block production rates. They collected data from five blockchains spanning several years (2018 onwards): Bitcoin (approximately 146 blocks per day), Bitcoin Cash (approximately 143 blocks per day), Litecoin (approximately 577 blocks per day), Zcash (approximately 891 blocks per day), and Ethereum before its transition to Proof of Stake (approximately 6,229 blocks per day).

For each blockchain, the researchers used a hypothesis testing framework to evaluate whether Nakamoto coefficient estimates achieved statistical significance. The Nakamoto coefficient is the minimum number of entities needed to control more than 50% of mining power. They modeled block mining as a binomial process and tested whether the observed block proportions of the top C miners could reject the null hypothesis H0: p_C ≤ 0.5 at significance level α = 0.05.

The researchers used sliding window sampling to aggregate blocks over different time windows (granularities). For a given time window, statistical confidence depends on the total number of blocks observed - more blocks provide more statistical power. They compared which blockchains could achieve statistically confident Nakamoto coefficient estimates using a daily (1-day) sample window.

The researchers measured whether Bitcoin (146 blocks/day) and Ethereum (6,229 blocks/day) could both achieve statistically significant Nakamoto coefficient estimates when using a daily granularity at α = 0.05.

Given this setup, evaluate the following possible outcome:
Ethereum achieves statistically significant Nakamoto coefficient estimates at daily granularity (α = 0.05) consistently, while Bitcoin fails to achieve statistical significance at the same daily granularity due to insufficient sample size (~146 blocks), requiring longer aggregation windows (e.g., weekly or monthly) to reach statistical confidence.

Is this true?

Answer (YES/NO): YES